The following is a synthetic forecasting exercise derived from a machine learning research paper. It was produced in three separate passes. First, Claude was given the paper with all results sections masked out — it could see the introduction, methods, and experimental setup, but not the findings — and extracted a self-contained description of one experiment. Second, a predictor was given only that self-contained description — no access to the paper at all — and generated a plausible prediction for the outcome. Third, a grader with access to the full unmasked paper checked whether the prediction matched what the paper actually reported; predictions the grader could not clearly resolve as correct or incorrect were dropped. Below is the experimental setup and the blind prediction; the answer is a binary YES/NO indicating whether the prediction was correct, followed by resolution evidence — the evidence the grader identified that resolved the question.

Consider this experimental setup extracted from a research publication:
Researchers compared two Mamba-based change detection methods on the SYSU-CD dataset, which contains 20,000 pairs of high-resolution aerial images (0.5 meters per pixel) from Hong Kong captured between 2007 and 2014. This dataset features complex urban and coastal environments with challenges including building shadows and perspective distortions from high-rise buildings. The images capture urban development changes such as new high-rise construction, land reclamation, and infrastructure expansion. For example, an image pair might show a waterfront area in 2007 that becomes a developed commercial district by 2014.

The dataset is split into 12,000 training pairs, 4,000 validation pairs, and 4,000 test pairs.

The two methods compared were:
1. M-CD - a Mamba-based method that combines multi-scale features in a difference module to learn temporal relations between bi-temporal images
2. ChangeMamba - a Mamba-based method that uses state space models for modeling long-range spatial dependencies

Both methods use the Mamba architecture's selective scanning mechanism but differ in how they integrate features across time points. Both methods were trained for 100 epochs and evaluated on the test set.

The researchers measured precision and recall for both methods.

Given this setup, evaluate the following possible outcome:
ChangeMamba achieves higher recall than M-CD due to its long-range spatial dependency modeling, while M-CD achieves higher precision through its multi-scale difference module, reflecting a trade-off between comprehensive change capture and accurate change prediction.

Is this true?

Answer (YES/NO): YES